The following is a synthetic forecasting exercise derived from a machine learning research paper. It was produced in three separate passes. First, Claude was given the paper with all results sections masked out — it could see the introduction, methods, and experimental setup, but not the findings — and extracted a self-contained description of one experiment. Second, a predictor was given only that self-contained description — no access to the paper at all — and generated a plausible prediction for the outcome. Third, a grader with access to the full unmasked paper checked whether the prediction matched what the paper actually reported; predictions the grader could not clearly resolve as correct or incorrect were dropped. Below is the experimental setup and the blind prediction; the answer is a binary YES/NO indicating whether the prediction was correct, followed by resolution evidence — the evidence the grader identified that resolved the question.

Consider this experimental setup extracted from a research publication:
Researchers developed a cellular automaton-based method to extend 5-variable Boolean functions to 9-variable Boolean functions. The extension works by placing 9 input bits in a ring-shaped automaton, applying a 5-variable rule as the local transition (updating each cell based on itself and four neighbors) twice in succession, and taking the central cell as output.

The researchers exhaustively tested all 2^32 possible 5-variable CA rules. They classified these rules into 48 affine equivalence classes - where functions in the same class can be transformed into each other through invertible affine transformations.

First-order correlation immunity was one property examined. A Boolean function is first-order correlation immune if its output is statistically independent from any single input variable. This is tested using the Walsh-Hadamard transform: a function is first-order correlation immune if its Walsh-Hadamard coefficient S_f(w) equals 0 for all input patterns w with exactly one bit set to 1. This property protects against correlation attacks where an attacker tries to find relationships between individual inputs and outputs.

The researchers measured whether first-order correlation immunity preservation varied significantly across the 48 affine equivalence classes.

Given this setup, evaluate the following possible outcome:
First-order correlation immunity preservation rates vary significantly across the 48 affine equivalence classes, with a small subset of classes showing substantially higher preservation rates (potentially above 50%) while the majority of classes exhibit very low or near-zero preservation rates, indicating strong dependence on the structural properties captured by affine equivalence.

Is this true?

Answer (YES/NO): NO